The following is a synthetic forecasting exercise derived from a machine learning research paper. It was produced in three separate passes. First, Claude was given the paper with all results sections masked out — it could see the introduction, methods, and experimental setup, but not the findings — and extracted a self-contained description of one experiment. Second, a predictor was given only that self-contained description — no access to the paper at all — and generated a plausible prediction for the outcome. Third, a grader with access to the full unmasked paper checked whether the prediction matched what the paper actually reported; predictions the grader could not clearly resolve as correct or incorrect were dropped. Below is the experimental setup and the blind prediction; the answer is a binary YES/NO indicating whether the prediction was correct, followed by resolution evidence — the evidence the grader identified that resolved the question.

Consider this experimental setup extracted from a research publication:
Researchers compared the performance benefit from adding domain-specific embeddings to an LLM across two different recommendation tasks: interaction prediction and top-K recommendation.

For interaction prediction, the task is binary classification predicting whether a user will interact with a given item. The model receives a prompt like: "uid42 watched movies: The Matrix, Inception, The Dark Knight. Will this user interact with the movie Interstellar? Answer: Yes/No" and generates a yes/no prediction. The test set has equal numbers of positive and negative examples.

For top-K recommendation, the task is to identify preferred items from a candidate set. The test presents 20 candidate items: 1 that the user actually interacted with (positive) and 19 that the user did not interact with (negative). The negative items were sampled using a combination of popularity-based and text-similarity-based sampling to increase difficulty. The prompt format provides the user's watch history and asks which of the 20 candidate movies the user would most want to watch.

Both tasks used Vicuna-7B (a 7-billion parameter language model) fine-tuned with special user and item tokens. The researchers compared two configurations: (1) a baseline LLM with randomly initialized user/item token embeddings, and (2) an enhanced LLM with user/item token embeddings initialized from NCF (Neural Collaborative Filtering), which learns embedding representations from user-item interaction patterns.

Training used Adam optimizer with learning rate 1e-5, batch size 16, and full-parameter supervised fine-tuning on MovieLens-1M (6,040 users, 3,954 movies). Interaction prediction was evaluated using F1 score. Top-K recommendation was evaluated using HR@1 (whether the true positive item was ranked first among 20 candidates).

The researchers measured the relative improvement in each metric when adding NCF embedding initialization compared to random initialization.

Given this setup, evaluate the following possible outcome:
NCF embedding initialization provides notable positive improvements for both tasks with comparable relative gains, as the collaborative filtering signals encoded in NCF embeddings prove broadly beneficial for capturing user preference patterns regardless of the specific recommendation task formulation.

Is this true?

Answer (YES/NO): NO